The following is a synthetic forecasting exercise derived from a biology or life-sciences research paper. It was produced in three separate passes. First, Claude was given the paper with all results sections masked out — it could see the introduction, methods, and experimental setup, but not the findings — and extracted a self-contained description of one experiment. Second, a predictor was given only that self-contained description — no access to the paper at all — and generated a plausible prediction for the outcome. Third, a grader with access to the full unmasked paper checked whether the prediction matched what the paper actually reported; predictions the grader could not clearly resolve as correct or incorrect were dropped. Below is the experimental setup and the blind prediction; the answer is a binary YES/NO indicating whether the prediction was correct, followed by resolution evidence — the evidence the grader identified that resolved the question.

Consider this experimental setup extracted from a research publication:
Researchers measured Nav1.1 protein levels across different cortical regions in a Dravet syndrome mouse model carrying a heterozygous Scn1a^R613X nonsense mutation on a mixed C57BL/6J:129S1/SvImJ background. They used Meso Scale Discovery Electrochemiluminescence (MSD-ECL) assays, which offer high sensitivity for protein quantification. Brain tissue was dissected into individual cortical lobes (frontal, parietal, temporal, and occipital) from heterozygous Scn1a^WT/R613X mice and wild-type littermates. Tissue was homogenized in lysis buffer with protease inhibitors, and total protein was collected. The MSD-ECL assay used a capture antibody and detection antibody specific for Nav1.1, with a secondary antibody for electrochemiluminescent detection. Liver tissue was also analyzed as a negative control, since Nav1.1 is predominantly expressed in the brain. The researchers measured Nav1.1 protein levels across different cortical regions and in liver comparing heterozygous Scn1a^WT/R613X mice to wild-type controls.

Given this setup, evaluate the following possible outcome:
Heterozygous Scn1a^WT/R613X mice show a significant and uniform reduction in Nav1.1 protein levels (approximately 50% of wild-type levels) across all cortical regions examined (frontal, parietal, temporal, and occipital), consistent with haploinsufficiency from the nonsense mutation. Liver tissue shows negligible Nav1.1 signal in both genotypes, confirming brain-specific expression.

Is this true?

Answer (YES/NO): NO